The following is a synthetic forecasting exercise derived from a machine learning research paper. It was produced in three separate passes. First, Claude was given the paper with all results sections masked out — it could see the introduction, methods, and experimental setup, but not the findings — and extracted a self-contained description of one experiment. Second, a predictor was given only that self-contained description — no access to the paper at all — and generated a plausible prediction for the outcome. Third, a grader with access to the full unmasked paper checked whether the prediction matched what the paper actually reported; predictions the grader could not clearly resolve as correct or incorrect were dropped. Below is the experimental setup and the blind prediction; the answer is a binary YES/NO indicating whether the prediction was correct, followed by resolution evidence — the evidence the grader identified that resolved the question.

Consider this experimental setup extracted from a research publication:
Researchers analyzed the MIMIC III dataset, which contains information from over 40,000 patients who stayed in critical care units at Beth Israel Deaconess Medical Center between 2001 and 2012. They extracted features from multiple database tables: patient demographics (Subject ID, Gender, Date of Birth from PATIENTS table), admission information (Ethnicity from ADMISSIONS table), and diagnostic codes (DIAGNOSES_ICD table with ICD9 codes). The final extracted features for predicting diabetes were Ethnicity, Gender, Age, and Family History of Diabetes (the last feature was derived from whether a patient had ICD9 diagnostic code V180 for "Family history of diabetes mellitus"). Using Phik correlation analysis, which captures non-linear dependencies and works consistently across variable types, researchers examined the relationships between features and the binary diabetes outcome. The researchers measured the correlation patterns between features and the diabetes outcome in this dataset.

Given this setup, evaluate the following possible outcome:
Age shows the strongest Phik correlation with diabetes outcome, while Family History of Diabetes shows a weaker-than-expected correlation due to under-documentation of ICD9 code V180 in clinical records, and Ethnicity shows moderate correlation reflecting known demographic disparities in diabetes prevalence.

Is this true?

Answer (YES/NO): NO